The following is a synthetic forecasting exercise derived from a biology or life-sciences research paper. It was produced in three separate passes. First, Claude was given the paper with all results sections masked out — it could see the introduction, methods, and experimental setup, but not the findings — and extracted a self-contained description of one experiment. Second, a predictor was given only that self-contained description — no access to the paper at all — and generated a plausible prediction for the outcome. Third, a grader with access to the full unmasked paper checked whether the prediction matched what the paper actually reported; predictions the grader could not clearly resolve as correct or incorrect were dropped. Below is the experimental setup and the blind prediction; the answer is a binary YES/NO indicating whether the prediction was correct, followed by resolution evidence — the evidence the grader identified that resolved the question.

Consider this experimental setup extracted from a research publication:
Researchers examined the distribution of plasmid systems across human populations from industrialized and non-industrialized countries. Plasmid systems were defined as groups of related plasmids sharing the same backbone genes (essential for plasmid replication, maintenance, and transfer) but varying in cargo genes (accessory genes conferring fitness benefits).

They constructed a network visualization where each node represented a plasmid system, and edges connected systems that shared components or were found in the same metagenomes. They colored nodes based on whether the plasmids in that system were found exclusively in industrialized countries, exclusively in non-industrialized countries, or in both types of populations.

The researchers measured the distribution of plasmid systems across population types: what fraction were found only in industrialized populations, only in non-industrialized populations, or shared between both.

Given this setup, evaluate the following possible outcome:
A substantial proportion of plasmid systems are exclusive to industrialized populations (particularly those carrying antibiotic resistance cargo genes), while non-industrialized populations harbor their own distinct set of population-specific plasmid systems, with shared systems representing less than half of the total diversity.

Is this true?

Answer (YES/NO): NO